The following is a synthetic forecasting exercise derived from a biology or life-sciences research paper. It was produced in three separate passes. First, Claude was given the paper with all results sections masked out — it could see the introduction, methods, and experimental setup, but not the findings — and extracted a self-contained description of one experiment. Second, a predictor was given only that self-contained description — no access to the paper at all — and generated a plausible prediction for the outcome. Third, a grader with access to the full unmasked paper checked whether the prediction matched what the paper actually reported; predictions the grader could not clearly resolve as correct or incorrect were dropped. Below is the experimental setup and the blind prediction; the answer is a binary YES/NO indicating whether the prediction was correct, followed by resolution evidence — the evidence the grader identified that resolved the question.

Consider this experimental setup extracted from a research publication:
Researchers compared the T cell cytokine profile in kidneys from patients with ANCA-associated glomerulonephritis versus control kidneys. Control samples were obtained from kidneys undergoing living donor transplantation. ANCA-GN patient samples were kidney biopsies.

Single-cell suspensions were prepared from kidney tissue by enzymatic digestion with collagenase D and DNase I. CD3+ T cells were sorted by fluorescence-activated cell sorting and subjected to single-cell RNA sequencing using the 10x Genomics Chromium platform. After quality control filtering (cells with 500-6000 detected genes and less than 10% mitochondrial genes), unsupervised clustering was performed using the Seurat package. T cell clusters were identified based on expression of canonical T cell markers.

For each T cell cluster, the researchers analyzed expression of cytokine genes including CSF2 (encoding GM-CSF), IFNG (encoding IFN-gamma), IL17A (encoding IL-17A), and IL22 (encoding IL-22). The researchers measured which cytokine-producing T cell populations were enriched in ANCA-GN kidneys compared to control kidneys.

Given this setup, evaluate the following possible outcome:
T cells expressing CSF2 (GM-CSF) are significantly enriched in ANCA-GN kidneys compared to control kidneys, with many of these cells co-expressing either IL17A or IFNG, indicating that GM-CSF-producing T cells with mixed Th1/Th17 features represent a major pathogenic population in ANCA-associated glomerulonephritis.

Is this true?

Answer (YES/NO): NO